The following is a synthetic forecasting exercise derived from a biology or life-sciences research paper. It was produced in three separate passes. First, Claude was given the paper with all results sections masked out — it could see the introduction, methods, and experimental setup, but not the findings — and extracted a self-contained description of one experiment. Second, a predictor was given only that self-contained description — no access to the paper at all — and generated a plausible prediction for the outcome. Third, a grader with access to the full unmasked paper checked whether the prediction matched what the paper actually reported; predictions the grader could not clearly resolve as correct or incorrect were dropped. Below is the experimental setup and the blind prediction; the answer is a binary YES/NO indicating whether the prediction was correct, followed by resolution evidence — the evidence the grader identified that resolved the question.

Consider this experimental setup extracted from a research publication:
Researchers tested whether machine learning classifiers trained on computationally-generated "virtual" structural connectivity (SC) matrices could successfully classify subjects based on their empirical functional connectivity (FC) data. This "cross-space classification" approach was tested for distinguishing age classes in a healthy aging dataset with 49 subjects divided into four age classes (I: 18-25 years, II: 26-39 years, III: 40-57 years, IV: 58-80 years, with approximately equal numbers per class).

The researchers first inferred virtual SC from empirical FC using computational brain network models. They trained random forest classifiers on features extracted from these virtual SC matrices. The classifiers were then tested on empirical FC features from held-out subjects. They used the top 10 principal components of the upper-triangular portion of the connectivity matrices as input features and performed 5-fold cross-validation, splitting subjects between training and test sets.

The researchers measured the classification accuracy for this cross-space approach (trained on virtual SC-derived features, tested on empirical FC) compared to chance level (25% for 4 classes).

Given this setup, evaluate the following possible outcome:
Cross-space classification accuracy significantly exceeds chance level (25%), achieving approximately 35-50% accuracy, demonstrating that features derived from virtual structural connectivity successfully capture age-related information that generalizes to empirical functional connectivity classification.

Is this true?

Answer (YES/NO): YES